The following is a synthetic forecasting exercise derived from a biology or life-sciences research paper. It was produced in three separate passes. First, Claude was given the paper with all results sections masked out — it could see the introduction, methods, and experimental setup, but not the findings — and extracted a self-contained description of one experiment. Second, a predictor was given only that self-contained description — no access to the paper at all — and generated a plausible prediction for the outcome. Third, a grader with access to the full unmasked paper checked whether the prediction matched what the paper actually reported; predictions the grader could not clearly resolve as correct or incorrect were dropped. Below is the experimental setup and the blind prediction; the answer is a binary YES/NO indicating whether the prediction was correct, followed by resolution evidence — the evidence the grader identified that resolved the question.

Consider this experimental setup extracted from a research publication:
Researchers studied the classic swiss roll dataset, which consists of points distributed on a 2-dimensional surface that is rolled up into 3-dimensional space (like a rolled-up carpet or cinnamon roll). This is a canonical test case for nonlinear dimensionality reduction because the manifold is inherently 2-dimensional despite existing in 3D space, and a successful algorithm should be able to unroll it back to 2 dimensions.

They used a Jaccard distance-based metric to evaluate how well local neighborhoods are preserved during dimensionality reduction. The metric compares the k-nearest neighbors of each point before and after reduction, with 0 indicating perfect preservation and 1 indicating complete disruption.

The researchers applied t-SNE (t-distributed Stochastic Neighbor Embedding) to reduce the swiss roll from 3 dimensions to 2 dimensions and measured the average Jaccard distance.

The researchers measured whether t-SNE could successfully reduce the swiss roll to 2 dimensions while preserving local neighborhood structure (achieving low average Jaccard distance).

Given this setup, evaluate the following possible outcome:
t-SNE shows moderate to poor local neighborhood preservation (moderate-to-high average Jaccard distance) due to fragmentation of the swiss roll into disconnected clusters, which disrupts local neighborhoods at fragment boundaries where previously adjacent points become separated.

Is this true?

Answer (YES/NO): NO